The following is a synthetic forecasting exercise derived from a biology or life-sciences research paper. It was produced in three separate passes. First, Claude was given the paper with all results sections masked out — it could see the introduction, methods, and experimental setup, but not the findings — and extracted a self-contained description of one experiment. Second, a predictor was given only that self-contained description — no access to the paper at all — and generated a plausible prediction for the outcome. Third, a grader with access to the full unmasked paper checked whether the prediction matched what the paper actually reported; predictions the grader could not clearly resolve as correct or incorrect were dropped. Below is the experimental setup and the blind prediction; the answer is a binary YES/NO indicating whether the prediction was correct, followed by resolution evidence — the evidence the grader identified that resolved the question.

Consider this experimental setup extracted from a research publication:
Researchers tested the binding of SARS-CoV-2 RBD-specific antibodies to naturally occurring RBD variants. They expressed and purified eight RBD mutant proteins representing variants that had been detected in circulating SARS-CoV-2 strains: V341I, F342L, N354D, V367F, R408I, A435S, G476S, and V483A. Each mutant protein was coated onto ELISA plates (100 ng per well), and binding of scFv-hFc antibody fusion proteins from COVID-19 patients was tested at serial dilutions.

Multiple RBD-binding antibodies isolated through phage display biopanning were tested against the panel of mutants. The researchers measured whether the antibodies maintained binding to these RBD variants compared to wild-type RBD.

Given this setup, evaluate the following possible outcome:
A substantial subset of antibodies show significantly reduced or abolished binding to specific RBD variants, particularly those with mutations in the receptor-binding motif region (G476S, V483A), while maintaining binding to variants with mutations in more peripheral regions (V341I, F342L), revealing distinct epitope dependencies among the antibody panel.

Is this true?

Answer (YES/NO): NO